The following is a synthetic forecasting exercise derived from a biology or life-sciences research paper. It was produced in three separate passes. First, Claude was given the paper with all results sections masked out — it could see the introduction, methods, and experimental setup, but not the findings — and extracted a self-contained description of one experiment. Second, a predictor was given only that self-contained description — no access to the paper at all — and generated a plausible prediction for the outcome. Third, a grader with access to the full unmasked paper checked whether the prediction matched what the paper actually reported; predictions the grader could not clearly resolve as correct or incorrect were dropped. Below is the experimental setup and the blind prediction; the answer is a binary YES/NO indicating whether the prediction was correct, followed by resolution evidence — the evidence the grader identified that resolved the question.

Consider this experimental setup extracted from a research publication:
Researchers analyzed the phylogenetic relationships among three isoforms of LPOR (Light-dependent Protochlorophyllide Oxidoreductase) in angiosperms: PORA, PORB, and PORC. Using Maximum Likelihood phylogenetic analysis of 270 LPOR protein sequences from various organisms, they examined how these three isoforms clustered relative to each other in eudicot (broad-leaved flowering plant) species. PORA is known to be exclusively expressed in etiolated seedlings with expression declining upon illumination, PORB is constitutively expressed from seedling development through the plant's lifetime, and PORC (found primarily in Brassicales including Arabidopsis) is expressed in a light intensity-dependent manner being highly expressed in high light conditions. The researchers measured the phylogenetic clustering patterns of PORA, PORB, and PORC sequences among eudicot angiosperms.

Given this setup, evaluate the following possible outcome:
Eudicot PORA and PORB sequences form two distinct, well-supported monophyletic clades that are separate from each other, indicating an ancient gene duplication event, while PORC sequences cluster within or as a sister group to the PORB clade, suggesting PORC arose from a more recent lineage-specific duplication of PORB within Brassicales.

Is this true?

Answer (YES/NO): NO